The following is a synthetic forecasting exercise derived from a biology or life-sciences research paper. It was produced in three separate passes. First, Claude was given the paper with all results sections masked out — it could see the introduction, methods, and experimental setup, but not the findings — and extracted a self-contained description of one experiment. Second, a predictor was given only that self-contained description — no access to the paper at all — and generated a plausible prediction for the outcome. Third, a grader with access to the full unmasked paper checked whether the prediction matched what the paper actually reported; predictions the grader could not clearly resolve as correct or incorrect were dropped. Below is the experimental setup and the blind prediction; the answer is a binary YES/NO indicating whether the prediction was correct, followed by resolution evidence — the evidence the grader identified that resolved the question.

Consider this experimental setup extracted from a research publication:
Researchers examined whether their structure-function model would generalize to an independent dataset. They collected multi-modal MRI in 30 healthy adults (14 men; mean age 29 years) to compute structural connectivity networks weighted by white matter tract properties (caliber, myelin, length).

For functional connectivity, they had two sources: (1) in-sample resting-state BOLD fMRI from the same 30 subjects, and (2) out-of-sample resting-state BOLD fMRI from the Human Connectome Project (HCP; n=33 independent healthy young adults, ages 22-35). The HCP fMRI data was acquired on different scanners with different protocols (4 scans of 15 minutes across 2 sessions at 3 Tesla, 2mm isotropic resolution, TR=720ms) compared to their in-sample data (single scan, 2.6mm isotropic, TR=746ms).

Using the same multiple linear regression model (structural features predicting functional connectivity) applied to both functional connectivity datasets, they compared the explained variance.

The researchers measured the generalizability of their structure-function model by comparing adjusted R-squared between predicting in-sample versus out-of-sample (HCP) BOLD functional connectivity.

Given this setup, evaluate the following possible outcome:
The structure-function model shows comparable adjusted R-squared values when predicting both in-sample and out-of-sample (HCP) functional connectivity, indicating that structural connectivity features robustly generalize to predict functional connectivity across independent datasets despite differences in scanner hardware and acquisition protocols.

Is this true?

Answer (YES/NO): NO